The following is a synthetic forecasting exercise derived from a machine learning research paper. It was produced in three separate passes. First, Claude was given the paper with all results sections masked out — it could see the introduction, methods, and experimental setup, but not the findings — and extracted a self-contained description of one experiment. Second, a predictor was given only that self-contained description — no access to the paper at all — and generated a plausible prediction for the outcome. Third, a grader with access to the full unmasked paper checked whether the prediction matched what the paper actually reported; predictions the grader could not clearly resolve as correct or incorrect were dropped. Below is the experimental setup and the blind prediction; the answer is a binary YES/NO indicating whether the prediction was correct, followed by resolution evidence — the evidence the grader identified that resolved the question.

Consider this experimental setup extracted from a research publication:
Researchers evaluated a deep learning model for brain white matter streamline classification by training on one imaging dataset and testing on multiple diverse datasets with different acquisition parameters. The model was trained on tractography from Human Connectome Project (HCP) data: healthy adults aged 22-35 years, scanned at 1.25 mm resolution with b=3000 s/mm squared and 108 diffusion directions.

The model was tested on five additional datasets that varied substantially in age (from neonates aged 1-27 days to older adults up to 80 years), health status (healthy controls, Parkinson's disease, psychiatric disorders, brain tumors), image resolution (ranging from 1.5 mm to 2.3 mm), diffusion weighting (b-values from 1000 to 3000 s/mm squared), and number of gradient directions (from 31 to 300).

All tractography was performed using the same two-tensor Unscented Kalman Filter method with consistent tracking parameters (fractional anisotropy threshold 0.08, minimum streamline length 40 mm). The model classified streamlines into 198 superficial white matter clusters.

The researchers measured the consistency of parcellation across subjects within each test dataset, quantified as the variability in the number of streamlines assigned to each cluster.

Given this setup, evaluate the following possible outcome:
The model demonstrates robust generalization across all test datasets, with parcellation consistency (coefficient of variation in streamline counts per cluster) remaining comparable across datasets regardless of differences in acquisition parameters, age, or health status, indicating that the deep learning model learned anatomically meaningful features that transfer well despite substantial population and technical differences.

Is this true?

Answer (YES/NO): NO